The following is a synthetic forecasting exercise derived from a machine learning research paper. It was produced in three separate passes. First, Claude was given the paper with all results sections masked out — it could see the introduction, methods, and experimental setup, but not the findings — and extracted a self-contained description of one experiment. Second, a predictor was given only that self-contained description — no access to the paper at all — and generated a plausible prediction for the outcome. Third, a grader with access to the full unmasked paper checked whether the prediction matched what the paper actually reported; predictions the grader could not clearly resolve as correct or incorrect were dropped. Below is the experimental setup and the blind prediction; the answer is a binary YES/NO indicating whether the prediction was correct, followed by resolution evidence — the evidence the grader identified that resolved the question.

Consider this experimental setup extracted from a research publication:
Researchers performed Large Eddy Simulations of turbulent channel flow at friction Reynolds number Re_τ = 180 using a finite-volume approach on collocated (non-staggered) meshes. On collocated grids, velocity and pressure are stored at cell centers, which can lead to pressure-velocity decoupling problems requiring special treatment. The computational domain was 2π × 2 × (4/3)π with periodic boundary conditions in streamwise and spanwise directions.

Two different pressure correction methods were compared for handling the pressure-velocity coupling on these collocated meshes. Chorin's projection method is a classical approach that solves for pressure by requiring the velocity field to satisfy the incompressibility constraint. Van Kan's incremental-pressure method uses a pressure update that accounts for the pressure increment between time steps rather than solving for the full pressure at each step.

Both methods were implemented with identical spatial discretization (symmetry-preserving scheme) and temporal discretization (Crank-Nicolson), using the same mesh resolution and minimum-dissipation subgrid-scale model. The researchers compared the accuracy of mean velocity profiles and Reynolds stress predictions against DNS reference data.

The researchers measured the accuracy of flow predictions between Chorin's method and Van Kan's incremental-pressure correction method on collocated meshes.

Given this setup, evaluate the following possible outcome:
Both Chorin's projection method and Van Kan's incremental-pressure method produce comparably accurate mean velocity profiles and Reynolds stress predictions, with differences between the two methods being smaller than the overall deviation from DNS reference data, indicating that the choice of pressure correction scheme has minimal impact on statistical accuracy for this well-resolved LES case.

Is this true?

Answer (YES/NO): NO